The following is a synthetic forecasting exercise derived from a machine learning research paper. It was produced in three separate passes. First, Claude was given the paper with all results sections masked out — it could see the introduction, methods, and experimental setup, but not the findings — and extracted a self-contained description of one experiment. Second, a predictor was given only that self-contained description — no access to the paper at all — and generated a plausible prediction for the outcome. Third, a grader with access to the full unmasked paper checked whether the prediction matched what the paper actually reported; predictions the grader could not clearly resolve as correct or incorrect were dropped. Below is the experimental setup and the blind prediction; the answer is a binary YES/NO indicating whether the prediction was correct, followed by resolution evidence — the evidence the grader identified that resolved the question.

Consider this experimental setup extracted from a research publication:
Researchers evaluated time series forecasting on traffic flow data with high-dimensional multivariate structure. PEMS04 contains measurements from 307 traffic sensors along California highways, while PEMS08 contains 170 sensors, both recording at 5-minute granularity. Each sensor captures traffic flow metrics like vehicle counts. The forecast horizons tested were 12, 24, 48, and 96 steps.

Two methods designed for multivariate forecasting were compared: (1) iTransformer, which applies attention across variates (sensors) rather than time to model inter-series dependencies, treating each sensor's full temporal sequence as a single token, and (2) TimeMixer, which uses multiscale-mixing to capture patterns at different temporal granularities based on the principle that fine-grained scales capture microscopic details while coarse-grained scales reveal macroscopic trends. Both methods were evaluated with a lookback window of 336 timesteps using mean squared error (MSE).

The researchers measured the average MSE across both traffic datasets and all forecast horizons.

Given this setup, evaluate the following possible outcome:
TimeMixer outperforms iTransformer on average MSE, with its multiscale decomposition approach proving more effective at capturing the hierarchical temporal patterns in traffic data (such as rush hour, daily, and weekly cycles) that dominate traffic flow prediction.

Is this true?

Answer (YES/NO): YES